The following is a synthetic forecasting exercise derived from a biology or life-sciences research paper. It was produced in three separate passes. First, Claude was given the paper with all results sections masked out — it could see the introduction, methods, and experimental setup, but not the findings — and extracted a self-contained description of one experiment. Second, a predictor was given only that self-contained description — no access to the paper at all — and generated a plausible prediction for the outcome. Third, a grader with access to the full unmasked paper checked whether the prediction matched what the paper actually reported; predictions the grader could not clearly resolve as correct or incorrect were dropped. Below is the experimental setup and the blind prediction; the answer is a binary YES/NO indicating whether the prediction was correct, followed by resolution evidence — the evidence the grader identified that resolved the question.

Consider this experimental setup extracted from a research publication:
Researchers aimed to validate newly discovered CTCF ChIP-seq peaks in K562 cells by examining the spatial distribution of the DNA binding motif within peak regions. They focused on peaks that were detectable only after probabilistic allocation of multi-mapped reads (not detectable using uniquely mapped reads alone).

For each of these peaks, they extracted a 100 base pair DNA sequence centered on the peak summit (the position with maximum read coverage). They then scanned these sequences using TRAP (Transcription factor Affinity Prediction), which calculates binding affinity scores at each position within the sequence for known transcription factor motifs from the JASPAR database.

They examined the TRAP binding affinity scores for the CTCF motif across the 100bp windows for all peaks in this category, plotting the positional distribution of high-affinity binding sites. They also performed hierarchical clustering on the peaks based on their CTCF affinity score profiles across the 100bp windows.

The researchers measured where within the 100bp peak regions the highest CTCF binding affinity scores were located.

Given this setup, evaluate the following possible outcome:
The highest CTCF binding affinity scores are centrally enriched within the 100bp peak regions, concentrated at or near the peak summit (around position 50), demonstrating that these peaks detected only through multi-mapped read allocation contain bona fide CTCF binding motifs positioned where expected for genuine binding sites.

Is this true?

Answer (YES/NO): YES